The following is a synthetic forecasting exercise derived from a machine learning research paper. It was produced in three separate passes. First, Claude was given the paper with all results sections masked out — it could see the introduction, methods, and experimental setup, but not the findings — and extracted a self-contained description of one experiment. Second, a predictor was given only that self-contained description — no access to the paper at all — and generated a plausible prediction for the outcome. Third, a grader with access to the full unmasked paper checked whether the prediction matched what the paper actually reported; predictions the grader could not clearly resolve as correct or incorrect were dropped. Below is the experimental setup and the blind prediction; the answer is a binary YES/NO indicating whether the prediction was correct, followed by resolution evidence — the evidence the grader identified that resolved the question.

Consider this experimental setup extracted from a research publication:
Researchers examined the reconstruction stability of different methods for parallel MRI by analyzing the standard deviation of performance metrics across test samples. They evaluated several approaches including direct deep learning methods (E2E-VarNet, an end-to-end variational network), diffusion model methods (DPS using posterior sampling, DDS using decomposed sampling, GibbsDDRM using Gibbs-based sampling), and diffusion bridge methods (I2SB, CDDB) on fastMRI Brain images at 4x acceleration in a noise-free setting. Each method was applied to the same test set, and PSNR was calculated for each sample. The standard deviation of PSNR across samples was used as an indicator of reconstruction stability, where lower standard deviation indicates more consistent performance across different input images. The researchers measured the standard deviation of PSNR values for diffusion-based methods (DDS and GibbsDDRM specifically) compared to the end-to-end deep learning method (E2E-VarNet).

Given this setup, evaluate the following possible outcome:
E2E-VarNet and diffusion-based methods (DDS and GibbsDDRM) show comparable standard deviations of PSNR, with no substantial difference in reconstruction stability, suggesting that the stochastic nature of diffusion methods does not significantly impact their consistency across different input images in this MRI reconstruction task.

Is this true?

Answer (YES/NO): NO